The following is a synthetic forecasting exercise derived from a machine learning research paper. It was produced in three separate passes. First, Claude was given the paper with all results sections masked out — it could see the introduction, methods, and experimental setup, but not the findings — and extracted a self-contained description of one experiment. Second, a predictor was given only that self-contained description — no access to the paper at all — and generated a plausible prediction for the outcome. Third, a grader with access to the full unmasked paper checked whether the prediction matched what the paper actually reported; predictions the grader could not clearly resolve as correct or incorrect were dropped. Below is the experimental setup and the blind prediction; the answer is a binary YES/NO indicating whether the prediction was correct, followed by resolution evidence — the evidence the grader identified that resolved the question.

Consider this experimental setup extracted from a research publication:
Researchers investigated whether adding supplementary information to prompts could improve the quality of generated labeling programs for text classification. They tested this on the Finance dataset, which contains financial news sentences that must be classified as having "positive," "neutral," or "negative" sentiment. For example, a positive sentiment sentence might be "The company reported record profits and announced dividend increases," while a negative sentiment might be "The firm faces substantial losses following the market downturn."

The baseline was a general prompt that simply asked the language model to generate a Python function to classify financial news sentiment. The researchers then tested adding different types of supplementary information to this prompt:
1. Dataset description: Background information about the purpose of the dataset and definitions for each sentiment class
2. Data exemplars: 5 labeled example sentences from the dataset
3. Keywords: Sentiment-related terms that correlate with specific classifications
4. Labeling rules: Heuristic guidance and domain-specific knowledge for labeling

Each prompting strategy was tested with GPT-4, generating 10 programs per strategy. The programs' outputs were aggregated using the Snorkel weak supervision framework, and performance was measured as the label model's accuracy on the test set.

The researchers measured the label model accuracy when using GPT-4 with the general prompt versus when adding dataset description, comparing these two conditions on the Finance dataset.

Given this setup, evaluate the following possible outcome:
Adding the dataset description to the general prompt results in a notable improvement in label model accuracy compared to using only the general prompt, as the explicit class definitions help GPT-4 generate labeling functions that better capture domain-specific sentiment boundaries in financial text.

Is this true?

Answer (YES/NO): YES